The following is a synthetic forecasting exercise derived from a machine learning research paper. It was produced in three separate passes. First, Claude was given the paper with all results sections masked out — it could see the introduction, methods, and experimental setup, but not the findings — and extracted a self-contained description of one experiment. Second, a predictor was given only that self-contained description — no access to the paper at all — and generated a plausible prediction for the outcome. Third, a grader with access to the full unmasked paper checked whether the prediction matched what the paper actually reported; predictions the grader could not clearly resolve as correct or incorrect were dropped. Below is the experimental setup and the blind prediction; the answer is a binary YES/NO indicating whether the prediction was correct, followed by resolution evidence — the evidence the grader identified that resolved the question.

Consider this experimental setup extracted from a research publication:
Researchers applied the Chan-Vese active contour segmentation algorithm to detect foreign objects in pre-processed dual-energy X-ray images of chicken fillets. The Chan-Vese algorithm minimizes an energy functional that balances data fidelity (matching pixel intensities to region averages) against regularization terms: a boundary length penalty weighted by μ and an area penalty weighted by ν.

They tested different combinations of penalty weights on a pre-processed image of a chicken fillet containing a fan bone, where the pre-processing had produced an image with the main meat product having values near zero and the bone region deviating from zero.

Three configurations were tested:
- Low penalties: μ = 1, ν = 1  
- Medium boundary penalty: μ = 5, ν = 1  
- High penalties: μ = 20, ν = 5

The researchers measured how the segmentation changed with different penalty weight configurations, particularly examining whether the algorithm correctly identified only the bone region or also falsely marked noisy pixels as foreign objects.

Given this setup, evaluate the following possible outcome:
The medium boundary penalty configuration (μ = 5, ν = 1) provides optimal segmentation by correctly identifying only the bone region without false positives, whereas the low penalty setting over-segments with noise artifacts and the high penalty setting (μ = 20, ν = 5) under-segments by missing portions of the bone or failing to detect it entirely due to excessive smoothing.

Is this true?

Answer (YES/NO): NO